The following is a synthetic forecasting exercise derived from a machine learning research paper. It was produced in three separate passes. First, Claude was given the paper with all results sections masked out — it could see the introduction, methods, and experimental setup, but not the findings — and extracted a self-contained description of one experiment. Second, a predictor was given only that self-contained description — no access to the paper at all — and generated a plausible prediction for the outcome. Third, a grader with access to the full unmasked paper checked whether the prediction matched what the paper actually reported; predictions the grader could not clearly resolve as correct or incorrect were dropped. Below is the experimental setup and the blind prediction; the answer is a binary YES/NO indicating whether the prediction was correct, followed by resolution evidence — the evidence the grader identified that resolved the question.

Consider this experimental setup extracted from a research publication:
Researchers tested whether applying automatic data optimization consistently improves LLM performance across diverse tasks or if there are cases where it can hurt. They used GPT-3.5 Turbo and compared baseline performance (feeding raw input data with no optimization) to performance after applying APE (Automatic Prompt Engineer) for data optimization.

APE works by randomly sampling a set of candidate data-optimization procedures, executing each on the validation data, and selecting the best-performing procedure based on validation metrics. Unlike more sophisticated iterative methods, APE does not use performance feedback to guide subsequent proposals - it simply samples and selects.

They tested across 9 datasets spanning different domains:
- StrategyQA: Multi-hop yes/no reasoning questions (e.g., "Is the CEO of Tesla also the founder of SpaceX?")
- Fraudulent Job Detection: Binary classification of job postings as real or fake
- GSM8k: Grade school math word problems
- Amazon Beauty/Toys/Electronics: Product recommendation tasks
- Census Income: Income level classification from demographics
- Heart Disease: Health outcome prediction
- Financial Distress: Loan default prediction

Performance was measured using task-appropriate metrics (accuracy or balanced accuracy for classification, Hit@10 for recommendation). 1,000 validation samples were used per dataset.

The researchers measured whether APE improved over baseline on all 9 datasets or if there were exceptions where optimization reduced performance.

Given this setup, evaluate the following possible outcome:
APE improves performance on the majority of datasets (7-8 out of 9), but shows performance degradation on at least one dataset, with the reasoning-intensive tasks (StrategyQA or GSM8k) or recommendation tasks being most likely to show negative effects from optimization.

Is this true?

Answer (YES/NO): YES